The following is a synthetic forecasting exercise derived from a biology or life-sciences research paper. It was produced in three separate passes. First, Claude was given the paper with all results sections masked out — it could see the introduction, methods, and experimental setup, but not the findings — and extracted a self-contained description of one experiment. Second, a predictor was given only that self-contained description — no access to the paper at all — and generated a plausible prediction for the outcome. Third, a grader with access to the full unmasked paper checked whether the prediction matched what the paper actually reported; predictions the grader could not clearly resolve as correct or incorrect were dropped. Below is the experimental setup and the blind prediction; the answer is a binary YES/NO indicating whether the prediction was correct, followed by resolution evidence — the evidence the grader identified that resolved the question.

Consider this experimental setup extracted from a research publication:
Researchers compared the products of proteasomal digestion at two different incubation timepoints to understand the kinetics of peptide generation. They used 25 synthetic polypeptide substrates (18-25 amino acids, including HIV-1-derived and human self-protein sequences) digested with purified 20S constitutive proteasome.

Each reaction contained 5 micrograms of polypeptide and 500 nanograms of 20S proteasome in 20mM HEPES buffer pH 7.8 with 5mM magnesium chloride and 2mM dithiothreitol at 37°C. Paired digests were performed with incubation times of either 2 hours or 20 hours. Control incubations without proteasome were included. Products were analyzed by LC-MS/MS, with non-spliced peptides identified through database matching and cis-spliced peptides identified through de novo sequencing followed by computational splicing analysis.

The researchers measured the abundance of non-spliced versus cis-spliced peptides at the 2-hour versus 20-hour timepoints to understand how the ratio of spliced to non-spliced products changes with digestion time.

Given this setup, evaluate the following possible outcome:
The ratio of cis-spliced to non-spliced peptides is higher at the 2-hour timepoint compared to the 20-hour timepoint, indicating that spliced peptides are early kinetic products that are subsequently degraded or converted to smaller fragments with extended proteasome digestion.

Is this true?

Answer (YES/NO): NO